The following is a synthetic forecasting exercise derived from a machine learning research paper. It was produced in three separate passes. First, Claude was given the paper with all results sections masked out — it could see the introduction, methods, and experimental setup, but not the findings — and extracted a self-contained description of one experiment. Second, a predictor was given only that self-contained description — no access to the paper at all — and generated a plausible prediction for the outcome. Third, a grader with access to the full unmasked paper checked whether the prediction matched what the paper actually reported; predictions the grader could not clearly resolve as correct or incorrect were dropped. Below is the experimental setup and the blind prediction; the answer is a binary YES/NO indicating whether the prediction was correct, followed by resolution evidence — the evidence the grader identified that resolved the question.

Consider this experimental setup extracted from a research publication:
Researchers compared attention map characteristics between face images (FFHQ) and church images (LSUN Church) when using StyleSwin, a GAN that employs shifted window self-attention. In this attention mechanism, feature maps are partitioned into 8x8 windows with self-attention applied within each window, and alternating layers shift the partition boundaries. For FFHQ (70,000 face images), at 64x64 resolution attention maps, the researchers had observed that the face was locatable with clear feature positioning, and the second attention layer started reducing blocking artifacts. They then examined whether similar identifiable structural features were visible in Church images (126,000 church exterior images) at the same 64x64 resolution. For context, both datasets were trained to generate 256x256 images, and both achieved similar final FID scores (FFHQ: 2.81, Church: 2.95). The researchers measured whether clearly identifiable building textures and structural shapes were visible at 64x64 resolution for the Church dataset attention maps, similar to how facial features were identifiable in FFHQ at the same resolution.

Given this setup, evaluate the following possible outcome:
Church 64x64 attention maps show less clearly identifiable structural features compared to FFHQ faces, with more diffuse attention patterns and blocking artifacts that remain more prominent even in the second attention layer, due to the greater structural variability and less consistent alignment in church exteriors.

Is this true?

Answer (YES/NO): YES